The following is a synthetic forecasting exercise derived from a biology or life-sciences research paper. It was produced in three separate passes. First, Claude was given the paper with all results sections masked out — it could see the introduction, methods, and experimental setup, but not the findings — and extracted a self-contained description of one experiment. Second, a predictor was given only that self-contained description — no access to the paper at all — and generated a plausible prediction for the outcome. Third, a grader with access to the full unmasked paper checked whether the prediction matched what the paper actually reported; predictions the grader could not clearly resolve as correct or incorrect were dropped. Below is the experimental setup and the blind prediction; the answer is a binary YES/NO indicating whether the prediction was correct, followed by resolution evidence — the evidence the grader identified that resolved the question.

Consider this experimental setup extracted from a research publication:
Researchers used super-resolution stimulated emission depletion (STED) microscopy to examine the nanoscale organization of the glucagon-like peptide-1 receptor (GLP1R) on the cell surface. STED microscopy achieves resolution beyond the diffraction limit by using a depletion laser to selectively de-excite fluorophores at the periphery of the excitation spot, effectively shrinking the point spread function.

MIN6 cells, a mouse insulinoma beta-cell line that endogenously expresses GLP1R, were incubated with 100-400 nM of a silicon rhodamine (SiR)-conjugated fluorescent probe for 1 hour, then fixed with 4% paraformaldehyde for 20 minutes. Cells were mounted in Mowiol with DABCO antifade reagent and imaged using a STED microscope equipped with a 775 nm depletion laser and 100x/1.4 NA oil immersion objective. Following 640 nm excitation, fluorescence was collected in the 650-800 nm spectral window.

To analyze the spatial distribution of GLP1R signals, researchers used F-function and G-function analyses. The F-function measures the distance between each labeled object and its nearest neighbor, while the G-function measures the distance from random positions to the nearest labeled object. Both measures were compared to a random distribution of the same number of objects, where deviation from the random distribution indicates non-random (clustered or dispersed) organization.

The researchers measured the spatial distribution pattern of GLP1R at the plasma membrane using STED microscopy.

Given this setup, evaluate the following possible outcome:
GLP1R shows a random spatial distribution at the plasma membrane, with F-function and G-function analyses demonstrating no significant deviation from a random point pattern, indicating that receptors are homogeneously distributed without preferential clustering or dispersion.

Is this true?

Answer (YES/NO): NO